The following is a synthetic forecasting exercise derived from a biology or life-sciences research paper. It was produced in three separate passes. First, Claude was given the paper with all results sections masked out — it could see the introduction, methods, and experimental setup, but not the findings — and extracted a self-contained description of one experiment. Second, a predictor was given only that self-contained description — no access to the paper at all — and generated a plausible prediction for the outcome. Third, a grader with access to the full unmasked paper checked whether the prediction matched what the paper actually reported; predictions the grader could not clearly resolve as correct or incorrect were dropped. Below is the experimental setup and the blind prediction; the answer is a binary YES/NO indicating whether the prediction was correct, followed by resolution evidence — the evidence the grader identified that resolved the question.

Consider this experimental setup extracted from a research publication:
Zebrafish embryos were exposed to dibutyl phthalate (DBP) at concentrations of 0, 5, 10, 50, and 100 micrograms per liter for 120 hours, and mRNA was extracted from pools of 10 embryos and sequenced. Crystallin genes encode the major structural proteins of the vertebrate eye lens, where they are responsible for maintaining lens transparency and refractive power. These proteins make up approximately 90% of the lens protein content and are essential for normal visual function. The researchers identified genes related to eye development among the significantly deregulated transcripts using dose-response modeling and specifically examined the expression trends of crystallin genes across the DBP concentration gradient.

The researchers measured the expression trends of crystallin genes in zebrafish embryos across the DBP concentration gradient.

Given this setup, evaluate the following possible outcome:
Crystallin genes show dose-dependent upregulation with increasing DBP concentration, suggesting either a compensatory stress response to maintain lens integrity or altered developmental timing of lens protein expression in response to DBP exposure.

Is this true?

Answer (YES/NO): NO